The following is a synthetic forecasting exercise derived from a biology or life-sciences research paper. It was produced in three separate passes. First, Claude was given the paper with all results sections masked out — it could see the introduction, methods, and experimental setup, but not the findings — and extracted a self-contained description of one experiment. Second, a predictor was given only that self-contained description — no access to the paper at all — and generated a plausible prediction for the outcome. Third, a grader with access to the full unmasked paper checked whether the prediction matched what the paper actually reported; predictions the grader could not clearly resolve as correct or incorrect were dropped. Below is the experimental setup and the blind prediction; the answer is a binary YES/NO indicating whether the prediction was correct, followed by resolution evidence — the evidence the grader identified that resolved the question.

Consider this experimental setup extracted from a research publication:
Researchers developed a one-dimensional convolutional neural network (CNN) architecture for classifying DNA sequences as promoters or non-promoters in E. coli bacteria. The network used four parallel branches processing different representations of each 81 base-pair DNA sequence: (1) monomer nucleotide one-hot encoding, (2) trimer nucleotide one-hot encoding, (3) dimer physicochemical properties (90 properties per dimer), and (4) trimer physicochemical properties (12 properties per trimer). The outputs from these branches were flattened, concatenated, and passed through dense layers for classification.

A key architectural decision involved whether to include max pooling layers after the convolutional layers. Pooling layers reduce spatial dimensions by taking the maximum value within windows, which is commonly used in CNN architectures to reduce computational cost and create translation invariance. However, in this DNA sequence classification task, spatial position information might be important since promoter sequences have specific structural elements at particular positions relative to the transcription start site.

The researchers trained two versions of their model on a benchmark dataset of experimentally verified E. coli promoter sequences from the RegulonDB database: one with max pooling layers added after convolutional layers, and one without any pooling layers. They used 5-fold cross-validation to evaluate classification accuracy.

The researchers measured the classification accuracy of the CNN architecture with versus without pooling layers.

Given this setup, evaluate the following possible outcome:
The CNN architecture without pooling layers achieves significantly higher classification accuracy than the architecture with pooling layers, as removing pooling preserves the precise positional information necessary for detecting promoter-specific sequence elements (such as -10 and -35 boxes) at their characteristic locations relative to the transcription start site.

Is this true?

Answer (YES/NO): NO